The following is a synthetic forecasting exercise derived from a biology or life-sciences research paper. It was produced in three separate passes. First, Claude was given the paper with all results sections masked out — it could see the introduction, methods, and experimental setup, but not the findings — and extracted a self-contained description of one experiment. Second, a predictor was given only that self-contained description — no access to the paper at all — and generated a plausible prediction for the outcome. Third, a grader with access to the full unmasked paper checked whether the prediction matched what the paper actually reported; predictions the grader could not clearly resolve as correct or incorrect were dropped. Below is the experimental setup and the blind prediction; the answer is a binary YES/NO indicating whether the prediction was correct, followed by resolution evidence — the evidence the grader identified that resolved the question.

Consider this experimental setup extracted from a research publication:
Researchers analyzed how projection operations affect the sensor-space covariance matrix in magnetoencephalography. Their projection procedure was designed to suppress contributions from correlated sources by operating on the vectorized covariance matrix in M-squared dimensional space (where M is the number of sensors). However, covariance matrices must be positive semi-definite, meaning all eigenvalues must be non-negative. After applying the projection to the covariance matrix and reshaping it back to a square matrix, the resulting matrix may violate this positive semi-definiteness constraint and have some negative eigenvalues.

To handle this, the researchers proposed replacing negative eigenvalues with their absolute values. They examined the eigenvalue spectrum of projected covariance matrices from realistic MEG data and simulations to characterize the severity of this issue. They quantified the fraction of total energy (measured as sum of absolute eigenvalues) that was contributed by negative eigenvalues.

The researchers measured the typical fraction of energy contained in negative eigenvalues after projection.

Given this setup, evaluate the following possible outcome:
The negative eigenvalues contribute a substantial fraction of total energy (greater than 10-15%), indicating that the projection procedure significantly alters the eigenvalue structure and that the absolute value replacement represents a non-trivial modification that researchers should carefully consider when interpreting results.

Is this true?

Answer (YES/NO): NO